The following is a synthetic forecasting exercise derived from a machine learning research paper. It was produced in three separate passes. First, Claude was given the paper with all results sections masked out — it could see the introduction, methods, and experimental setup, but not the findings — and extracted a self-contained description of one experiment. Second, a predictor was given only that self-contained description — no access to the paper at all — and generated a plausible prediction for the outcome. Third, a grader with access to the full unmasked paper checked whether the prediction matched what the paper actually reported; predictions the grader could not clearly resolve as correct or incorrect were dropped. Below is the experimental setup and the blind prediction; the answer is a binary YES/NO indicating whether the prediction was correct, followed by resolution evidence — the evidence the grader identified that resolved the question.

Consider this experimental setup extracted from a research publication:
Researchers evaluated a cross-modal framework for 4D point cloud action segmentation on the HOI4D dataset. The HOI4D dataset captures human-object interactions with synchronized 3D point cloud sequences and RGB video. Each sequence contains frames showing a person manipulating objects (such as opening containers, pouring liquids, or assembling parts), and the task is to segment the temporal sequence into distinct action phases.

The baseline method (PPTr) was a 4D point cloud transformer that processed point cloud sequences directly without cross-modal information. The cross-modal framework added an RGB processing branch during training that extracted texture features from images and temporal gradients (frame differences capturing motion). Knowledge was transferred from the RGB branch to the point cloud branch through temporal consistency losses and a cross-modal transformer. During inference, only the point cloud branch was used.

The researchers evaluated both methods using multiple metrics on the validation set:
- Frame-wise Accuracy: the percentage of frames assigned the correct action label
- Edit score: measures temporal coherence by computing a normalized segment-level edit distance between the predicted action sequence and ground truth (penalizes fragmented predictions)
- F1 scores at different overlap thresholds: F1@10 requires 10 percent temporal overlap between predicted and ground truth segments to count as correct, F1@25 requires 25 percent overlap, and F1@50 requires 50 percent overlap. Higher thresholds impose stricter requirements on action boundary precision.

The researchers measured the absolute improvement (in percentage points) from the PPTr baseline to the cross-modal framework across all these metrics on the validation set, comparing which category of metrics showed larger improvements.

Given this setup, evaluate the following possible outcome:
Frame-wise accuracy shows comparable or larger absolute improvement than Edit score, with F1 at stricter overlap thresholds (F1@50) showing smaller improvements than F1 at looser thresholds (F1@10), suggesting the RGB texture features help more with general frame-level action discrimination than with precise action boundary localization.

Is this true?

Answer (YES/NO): NO